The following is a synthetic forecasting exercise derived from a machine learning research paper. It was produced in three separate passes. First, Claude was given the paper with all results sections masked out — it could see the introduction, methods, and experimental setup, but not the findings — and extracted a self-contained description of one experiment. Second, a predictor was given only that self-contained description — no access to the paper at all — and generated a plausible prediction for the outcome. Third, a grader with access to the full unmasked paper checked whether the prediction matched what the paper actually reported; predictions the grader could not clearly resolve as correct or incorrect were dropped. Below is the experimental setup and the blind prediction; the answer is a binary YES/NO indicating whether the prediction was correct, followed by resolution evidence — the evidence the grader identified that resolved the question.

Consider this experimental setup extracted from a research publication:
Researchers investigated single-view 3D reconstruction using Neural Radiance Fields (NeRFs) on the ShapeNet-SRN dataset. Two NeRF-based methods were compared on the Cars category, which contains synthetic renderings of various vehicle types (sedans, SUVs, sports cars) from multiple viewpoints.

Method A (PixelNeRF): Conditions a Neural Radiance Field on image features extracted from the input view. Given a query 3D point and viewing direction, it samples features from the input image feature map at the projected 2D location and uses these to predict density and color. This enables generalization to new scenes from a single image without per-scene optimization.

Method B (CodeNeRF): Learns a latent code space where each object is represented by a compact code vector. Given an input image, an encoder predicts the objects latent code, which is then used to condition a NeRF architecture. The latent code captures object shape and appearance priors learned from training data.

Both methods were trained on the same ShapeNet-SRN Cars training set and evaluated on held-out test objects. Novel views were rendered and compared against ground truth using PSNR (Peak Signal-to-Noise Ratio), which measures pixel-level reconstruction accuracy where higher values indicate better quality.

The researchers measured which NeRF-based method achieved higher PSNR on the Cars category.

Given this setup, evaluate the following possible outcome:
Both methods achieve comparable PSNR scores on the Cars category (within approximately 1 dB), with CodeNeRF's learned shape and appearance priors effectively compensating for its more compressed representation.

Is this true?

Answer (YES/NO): YES